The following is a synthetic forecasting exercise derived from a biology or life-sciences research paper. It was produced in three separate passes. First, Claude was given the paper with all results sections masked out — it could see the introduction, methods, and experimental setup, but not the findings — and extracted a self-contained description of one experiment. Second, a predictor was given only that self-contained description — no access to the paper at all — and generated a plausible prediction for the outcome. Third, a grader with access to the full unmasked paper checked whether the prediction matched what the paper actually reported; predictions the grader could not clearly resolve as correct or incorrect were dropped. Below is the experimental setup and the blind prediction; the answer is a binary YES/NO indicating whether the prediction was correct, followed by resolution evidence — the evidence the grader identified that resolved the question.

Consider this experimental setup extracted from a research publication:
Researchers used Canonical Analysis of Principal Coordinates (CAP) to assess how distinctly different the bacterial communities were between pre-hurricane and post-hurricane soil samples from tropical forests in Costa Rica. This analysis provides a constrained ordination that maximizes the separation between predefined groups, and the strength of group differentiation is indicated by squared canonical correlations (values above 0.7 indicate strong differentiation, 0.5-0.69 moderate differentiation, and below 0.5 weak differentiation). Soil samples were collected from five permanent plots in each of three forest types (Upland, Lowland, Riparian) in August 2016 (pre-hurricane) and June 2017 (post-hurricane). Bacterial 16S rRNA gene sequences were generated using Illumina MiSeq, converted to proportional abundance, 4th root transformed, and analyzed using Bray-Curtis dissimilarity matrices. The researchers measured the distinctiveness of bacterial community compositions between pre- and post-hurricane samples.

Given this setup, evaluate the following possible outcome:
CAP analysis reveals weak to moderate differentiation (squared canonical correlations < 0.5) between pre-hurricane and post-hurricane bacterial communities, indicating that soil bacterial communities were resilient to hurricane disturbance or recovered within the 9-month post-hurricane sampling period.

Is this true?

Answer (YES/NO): NO